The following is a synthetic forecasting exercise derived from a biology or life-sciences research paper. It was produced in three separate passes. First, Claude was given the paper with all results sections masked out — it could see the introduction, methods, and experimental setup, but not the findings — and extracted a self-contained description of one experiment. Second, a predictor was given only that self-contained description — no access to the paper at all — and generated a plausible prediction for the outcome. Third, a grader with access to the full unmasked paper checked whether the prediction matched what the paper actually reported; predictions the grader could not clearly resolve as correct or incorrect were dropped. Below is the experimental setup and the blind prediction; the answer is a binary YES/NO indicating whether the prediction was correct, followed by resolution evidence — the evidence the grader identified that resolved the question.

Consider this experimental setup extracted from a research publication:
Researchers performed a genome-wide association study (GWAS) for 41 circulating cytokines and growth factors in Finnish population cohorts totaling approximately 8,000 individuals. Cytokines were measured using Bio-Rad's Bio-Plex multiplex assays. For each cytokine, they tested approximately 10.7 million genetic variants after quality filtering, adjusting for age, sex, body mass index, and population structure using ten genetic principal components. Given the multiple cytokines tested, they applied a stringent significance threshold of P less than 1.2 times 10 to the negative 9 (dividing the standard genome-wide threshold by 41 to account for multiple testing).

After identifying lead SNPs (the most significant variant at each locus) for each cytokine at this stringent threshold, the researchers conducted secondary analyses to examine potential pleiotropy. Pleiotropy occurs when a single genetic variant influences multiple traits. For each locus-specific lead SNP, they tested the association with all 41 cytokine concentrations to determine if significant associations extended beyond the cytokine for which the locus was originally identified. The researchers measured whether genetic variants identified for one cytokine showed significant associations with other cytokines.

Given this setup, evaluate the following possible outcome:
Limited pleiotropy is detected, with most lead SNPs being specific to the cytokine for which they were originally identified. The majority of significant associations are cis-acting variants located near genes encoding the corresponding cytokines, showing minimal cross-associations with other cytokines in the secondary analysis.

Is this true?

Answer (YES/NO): NO